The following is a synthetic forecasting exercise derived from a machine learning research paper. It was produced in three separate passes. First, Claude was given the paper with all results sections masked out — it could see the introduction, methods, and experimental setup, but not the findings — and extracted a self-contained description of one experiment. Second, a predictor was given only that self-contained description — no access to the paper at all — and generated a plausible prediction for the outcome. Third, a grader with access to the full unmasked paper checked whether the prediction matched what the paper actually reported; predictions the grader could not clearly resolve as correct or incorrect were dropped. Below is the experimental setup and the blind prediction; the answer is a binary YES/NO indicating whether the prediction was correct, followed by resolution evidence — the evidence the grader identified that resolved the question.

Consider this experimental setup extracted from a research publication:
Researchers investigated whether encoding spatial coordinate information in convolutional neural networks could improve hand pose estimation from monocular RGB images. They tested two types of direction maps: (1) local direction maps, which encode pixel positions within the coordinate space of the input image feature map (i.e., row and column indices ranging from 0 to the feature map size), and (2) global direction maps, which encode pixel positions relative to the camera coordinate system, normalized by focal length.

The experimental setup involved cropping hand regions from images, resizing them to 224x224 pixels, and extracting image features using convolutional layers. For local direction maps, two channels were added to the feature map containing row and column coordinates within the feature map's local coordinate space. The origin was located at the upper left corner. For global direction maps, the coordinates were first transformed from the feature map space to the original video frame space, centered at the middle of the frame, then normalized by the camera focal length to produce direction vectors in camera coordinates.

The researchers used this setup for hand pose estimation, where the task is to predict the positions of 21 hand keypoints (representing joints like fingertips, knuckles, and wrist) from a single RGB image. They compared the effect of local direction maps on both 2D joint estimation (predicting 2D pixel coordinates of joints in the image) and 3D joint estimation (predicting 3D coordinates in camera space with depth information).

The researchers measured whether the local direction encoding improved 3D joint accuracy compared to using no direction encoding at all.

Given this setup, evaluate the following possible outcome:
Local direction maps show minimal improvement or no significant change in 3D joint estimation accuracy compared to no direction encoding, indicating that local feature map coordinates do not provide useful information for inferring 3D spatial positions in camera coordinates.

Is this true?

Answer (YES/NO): YES